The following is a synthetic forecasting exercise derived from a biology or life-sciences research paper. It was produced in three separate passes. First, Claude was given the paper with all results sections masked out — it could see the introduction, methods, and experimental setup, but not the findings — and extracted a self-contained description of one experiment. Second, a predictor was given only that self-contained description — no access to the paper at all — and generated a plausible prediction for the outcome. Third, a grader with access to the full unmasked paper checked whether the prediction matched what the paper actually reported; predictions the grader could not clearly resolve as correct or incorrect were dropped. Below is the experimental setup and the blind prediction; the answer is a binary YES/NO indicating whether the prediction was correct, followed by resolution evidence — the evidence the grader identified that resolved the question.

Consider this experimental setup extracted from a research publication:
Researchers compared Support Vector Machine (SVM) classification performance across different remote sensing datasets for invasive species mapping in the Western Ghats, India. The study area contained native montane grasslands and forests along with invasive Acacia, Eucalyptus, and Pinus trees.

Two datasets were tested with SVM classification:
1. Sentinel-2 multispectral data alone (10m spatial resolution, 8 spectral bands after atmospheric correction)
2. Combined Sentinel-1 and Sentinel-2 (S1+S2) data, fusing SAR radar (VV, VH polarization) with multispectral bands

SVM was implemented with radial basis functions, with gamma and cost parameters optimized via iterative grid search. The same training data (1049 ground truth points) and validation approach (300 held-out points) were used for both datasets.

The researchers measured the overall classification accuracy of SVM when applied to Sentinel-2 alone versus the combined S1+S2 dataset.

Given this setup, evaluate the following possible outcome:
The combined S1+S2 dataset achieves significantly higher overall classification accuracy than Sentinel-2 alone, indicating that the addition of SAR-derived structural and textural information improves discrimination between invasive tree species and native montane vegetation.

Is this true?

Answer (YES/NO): NO